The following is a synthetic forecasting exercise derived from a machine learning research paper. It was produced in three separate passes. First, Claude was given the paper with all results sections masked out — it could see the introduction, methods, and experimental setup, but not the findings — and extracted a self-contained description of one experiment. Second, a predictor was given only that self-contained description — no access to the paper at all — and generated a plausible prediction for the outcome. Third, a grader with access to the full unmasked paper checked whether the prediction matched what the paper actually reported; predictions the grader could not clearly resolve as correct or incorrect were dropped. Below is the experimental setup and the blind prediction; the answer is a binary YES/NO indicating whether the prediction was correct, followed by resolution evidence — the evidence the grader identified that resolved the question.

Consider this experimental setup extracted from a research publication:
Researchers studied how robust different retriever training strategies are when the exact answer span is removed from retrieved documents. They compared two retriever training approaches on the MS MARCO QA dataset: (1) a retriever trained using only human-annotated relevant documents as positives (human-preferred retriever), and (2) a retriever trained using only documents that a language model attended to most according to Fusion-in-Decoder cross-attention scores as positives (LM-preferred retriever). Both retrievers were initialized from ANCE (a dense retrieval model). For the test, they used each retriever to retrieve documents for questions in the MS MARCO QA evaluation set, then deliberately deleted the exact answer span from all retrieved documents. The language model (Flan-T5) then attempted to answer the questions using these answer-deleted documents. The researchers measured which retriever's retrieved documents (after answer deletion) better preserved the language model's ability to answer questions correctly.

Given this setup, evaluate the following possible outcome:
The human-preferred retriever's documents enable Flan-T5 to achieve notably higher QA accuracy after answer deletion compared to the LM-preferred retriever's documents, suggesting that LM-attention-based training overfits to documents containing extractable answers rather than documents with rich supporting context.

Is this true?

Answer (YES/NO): NO